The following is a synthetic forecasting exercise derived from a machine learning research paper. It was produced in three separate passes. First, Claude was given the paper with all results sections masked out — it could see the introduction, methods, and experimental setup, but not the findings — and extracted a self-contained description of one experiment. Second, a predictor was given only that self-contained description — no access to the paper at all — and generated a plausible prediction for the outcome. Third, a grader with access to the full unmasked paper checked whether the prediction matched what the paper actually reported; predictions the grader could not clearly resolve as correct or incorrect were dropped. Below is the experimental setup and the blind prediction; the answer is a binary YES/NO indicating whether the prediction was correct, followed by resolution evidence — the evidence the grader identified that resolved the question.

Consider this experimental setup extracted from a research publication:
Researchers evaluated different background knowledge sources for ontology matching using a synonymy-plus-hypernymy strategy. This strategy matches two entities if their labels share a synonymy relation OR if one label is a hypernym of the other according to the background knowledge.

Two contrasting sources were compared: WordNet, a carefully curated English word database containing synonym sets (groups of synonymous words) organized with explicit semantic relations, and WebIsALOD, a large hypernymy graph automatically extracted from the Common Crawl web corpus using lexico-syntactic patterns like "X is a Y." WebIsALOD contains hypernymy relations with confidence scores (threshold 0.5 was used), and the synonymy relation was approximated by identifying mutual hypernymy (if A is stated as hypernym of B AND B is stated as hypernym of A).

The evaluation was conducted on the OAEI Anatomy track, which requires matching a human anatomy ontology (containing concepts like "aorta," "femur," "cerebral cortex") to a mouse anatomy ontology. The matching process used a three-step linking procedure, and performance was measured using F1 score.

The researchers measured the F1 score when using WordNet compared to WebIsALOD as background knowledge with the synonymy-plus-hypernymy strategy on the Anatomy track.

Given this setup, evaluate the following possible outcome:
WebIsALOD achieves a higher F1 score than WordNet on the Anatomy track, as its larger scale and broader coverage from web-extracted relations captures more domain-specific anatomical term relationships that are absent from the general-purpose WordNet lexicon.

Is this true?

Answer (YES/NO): NO